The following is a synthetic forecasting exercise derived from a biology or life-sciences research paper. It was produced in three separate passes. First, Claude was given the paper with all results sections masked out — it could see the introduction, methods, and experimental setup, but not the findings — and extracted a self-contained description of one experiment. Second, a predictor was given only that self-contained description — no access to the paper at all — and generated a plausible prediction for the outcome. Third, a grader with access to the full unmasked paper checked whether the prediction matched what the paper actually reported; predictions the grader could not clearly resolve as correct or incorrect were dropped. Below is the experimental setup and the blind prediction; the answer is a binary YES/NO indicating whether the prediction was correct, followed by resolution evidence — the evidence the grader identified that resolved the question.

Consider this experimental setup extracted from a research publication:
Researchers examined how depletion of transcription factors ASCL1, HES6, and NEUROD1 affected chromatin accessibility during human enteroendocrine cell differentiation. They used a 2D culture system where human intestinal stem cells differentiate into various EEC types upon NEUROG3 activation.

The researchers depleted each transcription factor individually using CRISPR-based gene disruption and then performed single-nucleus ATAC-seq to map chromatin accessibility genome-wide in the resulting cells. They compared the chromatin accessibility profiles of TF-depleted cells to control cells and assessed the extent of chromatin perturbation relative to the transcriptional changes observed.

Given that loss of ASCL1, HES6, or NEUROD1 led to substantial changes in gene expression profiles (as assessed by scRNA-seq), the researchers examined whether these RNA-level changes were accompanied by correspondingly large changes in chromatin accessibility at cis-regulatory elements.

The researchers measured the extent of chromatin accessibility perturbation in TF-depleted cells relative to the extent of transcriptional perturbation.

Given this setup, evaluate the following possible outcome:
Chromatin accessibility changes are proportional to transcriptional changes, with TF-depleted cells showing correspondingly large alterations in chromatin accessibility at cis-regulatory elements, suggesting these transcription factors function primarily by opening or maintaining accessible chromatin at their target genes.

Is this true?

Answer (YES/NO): NO